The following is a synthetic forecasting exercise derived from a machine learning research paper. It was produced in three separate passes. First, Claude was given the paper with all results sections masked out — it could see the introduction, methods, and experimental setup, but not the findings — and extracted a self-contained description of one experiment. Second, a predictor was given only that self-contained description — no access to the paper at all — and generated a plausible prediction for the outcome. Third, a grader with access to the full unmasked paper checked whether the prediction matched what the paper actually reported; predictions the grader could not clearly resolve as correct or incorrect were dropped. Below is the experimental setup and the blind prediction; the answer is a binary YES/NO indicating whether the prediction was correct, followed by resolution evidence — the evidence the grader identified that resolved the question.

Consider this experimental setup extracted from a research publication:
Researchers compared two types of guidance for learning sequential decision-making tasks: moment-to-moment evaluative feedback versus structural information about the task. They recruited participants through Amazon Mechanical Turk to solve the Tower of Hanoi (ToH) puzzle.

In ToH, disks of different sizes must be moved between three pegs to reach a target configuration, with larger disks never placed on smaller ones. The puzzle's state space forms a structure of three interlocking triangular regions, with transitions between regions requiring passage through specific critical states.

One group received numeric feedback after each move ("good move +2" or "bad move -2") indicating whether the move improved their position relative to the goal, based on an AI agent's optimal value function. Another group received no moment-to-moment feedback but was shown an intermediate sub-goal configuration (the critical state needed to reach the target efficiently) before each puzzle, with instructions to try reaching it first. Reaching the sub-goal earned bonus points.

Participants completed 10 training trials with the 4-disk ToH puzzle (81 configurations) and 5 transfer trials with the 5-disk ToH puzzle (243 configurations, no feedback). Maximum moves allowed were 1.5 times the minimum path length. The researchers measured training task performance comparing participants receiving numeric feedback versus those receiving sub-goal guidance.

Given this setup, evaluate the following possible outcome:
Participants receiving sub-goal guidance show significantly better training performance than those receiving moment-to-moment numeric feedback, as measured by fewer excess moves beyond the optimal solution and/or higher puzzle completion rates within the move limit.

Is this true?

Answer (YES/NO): NO